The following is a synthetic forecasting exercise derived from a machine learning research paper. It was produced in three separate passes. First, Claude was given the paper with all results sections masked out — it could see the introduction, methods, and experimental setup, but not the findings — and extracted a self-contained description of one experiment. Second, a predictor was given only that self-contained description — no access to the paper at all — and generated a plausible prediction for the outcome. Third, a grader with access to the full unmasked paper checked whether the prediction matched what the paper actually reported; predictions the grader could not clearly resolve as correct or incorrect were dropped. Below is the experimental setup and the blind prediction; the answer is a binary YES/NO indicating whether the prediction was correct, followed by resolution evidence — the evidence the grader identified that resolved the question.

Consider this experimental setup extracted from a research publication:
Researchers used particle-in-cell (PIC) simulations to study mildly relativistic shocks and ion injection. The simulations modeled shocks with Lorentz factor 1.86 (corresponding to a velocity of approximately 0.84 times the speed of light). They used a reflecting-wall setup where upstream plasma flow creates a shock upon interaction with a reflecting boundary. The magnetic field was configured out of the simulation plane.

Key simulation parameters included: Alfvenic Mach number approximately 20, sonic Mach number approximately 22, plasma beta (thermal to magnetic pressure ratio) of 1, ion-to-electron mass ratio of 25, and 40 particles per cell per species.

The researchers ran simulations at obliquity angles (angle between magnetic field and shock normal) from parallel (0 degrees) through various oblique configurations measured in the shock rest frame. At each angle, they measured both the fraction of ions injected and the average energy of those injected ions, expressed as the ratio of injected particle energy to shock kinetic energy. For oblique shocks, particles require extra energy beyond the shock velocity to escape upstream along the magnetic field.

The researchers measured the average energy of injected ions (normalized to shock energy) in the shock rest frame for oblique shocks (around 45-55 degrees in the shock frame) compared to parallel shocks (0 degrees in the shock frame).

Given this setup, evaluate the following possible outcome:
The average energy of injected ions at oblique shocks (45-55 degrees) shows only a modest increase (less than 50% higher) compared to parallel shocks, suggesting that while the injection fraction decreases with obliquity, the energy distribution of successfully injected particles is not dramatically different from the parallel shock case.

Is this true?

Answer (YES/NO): NO